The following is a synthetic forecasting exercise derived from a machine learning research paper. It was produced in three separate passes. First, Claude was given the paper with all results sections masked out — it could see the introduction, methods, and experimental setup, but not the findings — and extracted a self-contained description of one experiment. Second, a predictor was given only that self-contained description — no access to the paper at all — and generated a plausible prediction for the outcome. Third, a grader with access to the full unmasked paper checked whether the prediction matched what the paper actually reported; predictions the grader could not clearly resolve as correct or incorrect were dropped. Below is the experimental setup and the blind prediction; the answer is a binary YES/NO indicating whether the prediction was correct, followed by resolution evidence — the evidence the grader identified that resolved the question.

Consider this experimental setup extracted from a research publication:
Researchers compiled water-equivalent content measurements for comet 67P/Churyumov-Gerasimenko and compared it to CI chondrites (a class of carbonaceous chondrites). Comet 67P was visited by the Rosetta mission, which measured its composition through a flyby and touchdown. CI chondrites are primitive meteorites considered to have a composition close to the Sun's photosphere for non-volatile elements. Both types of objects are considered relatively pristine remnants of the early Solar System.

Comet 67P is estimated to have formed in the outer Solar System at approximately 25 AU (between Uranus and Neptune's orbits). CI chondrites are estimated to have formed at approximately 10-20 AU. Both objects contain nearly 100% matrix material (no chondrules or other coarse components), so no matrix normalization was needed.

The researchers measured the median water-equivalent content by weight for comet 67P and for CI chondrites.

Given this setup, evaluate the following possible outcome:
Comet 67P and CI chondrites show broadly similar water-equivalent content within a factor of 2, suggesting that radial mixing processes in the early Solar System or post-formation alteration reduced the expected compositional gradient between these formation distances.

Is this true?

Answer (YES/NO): NO